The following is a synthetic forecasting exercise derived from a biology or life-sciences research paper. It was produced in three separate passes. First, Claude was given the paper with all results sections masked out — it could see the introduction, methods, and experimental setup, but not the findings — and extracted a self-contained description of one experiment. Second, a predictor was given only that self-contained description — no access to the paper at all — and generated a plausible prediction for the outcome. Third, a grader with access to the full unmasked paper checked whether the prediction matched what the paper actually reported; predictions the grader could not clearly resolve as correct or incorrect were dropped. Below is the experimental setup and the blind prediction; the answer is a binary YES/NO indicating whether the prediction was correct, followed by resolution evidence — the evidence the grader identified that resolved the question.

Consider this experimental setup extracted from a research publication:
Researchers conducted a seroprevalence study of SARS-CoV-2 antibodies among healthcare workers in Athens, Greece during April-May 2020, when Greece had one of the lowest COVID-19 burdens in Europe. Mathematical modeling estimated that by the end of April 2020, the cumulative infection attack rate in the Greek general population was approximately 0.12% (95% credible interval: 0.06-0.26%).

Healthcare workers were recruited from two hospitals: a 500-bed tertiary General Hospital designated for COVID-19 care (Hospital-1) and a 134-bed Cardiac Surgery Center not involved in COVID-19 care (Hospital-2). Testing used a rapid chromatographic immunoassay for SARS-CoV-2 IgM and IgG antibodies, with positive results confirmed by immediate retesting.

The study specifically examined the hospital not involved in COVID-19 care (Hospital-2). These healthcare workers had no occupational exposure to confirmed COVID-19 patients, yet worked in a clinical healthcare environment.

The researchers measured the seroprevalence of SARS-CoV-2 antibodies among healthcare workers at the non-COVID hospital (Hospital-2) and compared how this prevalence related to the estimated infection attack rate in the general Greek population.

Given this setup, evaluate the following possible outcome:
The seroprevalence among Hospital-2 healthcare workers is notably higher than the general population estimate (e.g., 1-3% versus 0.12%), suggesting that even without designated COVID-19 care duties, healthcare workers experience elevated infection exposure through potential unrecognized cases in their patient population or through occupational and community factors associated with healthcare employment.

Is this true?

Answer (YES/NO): YES